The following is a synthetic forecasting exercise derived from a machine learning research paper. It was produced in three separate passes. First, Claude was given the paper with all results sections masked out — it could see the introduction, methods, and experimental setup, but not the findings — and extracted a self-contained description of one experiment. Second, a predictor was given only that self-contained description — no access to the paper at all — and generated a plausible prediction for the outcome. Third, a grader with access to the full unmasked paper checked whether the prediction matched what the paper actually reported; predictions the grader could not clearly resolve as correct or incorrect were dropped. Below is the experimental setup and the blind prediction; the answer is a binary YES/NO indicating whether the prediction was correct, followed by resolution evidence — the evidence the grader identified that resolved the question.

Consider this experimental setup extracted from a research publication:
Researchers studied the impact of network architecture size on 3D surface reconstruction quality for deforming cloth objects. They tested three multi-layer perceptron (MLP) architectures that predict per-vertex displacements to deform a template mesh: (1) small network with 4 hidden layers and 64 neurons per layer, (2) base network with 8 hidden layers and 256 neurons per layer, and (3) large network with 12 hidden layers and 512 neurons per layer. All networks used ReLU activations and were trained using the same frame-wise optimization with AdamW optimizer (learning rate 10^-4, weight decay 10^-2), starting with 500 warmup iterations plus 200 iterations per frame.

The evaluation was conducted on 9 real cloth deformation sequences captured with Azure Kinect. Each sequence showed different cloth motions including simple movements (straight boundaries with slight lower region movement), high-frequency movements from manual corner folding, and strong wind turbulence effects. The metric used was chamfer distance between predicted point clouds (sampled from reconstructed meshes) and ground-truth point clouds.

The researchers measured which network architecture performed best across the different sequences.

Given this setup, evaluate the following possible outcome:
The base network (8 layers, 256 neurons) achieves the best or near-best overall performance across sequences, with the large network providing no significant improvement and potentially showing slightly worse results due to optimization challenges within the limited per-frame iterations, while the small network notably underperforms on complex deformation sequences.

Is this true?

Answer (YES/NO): NO